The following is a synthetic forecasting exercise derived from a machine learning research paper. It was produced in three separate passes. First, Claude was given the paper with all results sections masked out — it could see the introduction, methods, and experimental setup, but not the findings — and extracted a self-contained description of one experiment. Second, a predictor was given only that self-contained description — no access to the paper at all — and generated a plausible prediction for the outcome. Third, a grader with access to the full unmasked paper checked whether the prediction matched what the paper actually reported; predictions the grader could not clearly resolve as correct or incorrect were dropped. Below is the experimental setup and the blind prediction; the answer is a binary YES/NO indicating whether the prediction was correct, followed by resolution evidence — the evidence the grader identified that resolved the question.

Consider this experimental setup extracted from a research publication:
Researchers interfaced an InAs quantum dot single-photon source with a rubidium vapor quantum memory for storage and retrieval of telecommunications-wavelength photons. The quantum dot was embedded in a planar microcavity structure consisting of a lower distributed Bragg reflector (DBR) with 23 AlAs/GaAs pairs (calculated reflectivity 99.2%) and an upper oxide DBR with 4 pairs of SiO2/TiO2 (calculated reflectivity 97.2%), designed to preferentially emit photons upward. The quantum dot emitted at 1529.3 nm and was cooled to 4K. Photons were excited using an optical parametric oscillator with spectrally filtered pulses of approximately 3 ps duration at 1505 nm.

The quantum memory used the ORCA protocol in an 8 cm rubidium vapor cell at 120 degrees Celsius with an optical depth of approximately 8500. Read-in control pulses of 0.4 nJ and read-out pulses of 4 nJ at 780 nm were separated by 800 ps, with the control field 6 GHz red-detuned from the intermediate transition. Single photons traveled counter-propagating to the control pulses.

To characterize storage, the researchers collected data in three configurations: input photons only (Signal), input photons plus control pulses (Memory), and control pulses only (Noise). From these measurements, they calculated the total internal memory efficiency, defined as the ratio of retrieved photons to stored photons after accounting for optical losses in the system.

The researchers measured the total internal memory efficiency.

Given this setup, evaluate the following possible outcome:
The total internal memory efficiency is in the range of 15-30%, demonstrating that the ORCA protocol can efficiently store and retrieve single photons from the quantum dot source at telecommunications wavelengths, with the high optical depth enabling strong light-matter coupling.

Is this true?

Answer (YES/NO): NO